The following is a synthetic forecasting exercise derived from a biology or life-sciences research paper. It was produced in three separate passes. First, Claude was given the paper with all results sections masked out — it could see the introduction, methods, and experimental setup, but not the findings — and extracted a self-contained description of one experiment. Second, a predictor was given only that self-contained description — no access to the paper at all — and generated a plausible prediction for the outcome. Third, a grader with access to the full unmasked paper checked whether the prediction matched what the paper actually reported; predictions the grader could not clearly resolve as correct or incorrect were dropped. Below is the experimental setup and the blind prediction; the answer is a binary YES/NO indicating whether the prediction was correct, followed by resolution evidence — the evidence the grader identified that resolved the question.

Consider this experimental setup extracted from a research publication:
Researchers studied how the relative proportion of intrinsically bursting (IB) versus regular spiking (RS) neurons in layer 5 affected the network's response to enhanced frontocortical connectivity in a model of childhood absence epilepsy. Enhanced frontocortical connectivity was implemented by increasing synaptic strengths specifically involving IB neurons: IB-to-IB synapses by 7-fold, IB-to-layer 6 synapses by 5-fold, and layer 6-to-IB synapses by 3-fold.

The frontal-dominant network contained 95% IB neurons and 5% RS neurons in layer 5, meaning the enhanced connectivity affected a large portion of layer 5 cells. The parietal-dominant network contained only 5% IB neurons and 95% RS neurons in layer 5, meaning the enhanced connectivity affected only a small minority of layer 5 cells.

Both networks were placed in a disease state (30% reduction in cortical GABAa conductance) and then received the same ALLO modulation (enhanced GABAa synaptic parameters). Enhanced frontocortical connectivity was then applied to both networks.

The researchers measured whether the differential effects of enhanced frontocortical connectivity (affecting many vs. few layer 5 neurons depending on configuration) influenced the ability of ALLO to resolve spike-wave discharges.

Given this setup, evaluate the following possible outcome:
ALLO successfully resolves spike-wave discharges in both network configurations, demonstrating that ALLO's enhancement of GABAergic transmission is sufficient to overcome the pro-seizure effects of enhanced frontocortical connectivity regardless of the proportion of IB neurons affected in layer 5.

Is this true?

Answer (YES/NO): NO